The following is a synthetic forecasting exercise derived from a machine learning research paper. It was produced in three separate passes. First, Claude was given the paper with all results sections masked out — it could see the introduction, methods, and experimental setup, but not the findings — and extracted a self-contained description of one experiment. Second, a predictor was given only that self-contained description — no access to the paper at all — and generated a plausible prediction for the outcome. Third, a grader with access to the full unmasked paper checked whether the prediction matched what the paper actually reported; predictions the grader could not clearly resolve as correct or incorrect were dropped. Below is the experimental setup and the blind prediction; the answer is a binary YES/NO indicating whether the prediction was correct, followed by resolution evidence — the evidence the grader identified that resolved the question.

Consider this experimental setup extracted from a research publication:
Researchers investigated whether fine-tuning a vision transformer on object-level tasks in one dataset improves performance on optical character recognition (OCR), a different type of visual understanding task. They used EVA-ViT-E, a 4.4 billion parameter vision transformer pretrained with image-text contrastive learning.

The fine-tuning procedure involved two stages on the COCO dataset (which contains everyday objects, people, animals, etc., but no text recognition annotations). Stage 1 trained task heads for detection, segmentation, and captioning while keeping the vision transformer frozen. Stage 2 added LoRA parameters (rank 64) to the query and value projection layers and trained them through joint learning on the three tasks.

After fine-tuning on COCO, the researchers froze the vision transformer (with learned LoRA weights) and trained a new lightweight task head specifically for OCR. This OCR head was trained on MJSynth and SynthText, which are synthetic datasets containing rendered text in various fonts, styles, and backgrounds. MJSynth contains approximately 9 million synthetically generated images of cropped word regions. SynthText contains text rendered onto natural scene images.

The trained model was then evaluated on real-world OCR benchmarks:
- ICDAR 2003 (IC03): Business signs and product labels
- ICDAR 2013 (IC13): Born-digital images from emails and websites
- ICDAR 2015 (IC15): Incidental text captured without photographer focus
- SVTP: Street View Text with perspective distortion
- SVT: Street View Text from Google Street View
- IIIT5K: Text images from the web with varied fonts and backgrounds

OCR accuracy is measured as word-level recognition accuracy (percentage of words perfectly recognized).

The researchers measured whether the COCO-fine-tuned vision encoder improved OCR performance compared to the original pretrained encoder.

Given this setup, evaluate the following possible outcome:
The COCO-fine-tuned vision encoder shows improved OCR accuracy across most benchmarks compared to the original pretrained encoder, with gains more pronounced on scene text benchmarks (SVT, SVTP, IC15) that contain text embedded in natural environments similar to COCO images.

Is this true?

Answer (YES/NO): NO